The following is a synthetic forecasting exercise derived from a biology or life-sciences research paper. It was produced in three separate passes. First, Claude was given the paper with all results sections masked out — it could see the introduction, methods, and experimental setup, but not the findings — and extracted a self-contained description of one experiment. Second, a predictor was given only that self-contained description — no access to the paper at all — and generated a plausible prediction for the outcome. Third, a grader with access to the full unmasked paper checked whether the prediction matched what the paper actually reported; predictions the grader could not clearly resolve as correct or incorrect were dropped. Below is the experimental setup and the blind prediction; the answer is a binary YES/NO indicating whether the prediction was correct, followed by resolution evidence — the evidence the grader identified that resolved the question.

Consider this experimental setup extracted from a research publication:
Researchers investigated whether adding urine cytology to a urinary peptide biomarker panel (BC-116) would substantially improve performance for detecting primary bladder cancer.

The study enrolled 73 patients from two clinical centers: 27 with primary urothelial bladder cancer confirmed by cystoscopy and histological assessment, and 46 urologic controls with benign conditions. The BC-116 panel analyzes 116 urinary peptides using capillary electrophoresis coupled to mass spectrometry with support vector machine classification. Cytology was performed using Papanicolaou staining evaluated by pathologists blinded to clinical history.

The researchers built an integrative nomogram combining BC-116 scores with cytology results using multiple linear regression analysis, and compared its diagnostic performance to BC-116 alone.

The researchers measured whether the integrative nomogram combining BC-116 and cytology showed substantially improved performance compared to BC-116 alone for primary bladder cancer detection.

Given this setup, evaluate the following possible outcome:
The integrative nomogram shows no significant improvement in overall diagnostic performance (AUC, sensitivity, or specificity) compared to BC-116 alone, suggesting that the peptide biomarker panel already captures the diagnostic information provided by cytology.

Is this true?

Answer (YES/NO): YES